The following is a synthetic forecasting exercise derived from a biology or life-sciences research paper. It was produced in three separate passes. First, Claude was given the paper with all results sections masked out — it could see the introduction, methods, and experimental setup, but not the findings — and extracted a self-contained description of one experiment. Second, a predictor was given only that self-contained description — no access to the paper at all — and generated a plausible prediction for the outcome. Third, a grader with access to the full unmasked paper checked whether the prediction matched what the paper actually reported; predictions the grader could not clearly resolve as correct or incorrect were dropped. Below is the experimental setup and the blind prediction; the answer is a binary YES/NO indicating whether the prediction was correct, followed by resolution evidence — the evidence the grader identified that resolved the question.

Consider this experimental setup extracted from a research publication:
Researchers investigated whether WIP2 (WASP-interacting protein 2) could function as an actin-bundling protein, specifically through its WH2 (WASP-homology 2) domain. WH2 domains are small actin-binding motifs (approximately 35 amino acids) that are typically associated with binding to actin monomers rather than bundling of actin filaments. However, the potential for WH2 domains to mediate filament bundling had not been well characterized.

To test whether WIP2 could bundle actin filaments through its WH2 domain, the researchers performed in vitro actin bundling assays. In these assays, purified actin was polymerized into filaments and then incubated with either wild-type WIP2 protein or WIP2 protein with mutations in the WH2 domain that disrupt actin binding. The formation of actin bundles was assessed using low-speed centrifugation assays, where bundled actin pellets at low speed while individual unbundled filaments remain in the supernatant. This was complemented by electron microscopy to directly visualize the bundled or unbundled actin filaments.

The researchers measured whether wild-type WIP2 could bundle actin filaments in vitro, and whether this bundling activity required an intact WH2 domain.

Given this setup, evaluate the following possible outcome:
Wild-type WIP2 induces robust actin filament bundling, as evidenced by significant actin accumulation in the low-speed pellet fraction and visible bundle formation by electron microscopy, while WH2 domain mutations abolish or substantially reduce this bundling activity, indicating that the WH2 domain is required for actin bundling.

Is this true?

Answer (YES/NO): YES